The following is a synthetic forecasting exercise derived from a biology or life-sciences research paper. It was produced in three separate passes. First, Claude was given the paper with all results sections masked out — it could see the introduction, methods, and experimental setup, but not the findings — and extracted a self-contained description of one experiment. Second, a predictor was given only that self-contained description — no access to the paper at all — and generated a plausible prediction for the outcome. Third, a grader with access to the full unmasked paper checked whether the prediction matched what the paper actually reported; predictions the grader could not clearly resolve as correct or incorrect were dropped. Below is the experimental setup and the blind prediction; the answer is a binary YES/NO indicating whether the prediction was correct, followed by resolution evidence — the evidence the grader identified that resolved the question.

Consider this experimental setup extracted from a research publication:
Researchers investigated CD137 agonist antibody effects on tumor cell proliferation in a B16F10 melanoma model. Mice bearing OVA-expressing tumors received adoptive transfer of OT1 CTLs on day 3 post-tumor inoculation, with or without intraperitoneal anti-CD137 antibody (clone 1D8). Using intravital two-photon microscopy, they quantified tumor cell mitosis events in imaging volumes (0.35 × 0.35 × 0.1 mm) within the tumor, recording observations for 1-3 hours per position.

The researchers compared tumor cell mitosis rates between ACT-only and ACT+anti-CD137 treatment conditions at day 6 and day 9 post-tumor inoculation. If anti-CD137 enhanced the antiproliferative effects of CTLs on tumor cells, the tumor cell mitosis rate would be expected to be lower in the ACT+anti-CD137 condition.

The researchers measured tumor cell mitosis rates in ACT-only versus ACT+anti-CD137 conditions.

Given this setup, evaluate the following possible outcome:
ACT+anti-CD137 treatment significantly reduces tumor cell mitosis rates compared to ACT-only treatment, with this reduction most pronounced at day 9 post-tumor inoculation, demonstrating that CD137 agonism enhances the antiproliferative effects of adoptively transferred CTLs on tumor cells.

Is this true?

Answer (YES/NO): NO